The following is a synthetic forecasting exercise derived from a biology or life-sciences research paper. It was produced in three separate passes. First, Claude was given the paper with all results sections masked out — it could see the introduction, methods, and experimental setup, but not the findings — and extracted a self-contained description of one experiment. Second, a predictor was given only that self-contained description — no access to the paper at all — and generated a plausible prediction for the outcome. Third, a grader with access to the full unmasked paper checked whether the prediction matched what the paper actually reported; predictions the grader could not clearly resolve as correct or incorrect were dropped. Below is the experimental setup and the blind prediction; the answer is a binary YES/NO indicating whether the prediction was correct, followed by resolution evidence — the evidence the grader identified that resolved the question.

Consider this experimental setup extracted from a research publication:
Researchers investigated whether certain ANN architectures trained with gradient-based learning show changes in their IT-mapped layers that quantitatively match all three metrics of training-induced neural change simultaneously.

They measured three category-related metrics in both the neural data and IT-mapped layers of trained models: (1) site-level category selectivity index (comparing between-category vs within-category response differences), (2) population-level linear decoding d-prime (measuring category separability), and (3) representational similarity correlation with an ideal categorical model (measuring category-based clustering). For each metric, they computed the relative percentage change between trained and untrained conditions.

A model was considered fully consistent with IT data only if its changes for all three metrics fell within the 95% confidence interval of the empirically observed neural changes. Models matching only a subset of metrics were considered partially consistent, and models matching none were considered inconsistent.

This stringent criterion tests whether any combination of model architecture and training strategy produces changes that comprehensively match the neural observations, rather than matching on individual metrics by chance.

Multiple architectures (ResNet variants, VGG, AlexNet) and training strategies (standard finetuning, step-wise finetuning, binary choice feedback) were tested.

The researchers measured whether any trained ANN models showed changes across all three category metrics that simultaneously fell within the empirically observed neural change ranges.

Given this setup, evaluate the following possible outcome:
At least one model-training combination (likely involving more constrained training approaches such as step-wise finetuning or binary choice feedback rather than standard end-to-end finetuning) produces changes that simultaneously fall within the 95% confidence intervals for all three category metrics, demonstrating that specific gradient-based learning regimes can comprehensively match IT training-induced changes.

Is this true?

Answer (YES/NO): NO